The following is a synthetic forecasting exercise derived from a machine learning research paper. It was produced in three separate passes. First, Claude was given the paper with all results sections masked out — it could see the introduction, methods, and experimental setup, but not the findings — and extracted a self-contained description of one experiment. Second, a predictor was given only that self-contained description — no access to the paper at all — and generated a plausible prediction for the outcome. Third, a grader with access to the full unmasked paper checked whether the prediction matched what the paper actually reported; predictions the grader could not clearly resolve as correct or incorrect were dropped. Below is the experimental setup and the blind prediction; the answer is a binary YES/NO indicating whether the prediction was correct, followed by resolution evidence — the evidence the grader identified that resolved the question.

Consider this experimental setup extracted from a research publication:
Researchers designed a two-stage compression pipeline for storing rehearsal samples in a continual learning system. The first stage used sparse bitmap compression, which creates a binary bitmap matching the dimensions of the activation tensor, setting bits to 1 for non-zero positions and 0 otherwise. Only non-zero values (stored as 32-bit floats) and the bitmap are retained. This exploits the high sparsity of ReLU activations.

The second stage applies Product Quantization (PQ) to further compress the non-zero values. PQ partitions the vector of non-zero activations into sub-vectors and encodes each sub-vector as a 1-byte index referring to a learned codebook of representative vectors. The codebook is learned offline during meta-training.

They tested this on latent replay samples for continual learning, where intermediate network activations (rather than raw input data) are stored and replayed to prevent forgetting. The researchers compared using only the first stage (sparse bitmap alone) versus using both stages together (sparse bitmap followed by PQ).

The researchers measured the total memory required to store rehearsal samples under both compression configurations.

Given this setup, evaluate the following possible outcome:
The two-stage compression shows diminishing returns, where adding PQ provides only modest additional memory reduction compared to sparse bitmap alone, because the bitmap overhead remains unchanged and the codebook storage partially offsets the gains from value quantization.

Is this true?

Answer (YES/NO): YES